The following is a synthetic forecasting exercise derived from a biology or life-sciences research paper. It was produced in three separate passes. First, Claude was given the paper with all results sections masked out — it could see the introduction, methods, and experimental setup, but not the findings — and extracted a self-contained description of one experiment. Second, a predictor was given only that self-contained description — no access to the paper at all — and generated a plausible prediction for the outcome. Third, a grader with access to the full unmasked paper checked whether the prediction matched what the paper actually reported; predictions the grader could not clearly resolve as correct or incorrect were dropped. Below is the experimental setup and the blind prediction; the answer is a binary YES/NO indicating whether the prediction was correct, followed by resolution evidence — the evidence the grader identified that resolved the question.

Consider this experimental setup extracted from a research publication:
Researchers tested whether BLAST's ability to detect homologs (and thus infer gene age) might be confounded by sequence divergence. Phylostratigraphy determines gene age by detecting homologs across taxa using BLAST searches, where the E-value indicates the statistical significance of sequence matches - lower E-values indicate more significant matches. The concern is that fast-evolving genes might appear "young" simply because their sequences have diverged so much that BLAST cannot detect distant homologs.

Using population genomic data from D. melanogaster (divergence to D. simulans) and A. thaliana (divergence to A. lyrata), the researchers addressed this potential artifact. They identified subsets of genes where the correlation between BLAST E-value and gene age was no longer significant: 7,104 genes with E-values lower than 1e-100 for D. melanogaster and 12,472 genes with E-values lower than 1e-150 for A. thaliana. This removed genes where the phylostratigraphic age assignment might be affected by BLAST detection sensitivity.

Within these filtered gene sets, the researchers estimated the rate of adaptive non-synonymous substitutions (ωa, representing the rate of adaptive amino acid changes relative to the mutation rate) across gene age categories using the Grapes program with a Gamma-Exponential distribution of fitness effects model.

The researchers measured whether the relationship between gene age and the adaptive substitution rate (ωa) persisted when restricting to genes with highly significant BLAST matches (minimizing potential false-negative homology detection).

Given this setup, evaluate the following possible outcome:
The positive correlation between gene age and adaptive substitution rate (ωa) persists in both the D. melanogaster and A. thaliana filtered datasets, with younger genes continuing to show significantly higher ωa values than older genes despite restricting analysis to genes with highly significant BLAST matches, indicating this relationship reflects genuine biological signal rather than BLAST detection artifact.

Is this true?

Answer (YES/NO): YES